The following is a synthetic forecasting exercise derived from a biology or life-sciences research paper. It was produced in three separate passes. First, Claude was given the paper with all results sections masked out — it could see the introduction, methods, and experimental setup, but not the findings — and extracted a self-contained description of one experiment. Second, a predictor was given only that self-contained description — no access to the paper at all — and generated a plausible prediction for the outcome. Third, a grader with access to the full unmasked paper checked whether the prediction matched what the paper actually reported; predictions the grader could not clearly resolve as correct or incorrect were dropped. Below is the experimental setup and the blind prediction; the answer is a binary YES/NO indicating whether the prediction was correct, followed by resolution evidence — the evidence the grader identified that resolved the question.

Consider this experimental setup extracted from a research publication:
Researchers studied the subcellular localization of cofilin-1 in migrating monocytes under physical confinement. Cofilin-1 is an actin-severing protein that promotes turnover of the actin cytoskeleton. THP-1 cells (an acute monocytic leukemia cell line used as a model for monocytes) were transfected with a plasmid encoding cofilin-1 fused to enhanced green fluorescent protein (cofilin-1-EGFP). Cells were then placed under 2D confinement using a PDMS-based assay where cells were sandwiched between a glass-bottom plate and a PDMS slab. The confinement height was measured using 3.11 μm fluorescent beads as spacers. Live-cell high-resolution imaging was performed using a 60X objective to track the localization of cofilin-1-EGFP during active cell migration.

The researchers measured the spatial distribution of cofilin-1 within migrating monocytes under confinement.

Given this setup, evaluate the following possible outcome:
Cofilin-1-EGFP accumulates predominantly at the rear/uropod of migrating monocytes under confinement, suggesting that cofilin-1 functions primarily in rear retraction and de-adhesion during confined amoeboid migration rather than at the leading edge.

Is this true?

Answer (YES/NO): NO